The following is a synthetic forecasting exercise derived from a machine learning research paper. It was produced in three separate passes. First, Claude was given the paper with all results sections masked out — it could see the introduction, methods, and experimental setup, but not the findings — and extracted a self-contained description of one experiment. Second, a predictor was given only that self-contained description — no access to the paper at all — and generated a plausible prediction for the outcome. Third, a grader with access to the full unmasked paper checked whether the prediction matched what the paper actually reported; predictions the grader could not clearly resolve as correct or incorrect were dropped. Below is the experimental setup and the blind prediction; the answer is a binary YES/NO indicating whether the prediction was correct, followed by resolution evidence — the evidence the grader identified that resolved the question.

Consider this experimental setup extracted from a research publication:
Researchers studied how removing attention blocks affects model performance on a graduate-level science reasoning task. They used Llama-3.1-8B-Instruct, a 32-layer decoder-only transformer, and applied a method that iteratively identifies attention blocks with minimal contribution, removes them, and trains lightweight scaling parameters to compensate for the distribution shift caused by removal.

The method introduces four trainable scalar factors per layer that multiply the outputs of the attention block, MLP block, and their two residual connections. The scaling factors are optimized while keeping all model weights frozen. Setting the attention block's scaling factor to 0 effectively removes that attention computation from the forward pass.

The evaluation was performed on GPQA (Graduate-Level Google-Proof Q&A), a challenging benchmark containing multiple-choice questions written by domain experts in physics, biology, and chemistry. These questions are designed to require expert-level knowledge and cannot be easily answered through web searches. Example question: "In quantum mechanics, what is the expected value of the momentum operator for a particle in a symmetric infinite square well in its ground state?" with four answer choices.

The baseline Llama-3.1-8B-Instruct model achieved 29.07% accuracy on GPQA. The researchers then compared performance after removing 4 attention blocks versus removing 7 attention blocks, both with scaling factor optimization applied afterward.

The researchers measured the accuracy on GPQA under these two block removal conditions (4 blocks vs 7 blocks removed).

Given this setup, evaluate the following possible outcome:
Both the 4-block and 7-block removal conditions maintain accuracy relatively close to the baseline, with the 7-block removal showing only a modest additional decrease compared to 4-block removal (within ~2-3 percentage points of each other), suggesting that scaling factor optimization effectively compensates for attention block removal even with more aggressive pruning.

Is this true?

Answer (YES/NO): YES